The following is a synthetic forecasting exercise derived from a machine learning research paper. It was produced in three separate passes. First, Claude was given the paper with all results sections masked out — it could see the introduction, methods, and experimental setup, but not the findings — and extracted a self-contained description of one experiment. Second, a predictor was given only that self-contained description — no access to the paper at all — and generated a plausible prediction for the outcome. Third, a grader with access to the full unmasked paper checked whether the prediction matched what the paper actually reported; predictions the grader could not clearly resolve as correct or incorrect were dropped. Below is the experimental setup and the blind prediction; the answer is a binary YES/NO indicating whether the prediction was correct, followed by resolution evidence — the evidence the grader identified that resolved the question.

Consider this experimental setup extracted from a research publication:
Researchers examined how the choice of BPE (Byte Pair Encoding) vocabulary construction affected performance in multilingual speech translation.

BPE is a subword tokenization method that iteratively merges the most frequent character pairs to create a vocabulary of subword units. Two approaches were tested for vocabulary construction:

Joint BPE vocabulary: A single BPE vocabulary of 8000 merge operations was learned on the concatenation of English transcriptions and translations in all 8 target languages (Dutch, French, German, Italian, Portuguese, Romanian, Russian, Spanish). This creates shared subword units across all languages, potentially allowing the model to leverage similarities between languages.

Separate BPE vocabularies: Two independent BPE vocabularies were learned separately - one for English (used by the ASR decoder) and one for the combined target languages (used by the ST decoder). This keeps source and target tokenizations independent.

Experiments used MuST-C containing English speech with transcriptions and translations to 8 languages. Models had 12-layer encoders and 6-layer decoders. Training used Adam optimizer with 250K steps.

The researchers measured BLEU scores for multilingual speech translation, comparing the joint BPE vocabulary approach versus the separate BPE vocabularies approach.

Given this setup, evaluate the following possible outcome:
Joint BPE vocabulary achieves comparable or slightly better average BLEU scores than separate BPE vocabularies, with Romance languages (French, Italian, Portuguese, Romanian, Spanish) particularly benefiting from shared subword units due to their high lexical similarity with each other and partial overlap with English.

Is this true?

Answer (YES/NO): NO